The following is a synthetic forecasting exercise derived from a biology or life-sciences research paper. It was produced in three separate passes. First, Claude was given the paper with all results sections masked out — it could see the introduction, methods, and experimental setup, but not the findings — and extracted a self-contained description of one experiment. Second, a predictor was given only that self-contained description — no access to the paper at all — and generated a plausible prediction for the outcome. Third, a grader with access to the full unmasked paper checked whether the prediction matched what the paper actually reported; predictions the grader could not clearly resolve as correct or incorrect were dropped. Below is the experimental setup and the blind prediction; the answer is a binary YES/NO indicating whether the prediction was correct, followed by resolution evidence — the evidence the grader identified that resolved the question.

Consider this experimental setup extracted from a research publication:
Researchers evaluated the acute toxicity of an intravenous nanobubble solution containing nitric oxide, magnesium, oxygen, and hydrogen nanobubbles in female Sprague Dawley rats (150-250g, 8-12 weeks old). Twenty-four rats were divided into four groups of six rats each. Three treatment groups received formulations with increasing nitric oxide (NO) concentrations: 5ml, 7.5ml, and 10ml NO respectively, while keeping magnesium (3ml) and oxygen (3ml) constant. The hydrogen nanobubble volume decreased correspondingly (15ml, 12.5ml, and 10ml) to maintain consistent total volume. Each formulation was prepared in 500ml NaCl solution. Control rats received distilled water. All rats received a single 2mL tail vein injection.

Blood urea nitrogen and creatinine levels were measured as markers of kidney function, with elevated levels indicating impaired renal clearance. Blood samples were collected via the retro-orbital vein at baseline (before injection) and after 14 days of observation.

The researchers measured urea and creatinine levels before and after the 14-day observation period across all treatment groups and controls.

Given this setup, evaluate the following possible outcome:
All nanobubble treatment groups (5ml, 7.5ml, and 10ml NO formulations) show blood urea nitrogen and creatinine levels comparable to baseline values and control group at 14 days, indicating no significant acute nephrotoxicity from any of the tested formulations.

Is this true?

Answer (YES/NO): NO